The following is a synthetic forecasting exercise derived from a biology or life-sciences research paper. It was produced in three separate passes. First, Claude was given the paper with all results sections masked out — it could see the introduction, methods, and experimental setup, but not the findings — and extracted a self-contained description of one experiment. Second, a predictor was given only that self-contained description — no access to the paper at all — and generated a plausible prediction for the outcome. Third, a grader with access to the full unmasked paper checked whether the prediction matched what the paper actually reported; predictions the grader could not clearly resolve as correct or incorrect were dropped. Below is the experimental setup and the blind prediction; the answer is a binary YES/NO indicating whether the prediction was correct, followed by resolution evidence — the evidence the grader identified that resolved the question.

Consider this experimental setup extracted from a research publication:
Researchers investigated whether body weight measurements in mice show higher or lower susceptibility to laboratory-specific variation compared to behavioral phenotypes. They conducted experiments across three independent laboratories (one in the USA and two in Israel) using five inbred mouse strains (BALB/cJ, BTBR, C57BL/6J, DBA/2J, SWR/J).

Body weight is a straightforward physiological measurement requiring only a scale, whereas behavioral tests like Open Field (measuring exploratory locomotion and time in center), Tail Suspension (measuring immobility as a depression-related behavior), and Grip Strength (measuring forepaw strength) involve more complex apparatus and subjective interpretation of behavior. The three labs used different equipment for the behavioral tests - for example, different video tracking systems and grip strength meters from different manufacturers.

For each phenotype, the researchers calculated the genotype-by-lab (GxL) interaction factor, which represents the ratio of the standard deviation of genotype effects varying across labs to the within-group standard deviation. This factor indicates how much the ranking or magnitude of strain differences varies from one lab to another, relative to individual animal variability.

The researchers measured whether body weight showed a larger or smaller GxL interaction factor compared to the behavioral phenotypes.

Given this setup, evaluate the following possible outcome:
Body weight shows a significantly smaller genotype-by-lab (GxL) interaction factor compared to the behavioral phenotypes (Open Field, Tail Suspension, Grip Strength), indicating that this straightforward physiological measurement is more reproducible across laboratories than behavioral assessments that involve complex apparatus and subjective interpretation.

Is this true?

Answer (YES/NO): NO